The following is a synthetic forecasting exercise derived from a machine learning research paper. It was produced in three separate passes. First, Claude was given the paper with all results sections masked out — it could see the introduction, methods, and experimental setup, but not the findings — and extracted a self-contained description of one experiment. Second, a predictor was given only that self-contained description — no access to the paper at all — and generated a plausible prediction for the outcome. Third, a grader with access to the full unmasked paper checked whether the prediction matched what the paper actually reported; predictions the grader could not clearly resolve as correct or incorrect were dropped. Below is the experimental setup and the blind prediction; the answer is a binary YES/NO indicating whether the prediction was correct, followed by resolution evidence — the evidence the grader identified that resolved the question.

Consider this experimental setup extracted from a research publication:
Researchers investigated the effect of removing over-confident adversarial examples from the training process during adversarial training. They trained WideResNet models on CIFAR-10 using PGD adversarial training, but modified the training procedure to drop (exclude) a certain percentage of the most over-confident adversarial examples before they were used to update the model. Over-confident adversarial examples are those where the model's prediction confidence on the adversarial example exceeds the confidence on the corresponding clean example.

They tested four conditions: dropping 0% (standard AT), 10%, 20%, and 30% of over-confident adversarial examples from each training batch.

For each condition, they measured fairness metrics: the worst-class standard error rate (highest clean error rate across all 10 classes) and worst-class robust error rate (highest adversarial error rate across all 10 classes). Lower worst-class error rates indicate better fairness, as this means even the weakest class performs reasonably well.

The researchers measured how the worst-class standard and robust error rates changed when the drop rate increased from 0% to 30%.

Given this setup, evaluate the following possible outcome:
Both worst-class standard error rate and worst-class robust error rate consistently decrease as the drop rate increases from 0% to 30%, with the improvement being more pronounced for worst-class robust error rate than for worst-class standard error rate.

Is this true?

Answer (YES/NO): NO